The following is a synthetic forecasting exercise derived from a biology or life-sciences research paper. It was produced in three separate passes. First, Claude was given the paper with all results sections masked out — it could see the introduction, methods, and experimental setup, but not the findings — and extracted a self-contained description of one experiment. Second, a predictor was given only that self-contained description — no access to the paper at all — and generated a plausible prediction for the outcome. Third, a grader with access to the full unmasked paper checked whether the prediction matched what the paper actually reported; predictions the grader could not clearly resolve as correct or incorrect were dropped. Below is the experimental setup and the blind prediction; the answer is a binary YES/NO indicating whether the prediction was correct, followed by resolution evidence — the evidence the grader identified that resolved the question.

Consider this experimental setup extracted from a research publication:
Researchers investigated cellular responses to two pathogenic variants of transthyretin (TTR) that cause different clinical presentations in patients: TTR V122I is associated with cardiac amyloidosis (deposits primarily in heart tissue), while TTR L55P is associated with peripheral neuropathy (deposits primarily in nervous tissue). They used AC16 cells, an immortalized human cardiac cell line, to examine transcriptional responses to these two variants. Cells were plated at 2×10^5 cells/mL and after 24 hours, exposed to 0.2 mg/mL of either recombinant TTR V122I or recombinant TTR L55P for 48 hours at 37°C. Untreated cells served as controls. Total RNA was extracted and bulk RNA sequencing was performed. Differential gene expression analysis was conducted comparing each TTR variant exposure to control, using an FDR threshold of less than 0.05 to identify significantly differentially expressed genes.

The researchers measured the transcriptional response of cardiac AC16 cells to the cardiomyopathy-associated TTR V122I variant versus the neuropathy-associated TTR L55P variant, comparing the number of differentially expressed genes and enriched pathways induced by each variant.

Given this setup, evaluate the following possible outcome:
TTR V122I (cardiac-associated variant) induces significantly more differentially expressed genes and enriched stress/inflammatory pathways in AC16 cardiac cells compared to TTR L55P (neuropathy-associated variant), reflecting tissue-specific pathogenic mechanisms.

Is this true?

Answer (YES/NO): NO